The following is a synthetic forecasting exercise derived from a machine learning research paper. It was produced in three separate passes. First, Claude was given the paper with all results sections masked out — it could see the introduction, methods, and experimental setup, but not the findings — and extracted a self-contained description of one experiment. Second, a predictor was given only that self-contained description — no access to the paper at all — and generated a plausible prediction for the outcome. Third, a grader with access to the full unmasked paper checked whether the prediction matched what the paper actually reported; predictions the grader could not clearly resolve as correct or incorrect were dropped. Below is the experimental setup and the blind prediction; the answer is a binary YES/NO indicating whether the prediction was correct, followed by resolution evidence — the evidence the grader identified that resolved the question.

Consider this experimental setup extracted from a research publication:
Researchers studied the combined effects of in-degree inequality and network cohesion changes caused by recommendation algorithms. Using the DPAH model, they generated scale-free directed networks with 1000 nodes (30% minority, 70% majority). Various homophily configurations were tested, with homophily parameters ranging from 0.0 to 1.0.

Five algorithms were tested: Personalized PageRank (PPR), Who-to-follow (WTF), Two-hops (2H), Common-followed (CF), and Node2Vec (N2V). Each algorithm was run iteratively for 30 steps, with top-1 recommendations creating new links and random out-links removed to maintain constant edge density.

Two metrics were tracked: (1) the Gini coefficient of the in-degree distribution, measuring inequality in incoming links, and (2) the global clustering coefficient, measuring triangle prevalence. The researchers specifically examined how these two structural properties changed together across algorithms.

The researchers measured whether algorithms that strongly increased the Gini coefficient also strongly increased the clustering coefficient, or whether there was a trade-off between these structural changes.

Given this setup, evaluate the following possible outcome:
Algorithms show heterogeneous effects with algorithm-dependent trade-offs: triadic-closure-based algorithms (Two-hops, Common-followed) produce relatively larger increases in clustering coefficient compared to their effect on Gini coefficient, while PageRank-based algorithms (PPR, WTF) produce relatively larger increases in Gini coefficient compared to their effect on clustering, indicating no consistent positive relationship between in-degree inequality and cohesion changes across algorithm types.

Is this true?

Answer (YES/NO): NO